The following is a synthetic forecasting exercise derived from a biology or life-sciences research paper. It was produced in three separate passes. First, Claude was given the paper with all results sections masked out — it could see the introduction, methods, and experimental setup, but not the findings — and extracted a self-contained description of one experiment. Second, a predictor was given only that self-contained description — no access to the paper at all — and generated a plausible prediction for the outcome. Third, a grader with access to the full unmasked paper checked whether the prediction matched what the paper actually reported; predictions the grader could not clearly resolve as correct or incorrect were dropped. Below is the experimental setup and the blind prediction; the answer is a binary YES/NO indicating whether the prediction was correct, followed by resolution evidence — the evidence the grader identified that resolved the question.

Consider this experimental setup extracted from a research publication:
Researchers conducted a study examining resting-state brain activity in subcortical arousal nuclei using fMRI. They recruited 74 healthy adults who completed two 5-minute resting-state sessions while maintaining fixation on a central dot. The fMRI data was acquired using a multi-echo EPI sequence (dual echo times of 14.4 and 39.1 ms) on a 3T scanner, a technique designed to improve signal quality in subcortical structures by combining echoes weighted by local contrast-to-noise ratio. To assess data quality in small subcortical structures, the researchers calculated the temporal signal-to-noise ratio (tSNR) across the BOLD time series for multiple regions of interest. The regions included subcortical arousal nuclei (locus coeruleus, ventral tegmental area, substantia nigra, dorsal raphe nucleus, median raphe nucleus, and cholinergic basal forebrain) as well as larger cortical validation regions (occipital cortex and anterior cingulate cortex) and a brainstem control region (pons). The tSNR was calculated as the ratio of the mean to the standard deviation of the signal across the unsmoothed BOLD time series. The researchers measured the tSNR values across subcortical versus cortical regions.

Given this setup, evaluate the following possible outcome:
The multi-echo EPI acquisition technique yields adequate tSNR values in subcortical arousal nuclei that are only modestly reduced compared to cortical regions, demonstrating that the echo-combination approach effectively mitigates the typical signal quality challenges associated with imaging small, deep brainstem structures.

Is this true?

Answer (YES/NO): NO